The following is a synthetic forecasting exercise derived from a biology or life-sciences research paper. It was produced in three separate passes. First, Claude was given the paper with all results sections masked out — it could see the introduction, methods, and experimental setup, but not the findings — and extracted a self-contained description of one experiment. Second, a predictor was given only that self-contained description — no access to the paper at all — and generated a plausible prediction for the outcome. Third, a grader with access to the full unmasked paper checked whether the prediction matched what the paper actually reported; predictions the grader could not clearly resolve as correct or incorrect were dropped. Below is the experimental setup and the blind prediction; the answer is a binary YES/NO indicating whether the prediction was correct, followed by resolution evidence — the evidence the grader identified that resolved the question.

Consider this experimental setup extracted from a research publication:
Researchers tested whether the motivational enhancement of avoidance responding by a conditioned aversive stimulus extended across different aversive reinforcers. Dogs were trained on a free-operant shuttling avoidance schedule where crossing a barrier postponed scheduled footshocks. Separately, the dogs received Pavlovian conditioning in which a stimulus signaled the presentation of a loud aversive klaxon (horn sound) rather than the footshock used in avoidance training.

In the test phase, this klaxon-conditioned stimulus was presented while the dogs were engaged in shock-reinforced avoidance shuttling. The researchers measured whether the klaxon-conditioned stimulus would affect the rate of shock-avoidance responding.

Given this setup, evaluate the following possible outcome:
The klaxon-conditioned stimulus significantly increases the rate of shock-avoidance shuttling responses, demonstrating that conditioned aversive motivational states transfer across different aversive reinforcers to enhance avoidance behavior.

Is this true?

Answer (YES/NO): YES